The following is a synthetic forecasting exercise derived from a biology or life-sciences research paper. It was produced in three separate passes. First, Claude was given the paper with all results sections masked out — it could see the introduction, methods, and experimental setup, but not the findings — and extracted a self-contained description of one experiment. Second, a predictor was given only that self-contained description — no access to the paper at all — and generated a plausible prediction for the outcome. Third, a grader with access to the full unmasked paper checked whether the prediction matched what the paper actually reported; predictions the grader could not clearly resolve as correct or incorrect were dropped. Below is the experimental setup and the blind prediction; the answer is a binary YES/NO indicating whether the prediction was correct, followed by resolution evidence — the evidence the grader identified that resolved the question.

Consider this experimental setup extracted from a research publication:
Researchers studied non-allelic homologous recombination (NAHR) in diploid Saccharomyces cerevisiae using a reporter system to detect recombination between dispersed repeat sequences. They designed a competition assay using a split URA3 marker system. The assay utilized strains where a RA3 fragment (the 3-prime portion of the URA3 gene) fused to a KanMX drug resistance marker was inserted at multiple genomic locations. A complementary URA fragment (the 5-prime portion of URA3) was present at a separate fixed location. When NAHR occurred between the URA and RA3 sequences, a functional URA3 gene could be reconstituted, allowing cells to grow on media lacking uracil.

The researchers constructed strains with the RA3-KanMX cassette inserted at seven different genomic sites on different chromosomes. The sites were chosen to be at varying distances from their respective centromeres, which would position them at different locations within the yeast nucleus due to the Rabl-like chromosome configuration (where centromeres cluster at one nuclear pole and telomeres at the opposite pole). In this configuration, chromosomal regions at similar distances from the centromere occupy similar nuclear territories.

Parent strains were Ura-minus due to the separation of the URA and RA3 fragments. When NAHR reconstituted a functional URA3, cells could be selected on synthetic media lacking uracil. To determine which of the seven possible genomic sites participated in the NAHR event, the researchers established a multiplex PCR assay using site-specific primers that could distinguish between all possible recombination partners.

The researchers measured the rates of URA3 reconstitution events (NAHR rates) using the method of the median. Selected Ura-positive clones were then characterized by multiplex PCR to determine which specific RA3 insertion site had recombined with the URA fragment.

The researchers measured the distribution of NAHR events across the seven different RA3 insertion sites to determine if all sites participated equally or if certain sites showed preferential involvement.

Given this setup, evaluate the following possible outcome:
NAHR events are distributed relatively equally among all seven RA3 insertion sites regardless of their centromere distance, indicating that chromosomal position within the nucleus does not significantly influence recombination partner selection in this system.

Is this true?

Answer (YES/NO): NO